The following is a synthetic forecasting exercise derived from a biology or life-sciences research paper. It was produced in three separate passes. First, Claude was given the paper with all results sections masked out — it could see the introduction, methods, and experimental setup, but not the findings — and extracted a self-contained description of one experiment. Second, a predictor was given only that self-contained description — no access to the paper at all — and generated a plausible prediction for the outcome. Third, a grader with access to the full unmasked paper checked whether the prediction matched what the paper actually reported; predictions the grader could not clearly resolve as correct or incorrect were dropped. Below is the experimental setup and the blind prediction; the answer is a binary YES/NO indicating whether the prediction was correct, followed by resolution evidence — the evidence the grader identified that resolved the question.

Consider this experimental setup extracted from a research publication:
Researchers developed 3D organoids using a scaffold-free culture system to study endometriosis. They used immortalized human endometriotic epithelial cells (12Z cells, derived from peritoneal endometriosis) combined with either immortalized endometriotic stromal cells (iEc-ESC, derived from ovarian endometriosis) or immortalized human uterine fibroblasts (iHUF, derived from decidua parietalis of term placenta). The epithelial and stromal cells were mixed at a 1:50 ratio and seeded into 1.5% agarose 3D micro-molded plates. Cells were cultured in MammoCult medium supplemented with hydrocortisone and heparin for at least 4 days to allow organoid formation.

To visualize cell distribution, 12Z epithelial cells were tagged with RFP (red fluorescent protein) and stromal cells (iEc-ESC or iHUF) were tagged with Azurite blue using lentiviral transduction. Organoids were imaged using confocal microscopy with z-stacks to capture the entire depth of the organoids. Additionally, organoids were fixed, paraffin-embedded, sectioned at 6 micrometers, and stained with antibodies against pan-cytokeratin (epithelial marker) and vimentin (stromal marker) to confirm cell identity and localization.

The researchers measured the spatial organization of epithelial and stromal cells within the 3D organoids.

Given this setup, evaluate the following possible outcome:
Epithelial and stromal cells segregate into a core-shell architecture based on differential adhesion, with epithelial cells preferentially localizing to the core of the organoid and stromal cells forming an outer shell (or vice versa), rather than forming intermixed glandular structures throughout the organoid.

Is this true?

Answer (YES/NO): YES